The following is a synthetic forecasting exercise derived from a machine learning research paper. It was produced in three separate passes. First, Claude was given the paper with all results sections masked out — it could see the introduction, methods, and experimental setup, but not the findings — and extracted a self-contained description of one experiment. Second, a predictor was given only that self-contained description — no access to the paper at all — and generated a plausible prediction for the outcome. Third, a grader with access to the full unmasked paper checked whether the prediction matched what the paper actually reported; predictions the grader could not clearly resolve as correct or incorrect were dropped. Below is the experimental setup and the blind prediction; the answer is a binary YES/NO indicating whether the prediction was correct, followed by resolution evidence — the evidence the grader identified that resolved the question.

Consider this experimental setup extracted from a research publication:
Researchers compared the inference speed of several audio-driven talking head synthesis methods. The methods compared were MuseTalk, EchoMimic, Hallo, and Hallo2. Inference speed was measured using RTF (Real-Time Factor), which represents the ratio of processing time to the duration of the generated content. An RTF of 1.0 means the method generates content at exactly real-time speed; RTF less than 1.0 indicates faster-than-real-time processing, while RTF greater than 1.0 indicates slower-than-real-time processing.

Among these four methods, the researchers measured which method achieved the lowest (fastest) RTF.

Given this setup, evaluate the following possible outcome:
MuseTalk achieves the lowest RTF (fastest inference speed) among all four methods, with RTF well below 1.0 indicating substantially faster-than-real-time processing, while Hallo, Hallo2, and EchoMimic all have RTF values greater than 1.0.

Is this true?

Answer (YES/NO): NO